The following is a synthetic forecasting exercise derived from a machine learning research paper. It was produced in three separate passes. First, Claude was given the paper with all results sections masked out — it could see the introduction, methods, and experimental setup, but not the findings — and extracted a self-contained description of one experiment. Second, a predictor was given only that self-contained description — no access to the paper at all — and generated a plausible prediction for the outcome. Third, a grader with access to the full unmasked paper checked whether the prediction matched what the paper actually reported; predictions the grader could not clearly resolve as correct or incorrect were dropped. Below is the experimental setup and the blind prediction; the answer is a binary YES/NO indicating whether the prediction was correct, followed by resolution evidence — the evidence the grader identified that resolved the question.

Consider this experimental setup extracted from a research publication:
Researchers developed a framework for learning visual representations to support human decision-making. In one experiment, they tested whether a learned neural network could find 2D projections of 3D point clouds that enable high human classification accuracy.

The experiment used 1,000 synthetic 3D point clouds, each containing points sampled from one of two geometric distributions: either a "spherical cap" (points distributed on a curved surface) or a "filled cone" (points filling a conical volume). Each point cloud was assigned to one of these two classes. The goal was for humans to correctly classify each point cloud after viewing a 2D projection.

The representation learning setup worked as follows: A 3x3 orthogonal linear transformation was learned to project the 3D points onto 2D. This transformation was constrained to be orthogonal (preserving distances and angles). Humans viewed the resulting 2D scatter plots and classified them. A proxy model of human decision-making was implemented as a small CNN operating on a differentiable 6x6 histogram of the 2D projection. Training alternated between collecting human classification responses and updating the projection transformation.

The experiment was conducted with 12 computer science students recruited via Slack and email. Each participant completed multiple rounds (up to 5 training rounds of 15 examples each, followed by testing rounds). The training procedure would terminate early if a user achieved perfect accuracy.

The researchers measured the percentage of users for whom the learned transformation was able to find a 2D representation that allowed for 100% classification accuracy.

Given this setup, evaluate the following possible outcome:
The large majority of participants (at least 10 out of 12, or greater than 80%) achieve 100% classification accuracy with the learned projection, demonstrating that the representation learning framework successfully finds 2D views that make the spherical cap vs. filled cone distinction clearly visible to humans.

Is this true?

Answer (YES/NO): NO